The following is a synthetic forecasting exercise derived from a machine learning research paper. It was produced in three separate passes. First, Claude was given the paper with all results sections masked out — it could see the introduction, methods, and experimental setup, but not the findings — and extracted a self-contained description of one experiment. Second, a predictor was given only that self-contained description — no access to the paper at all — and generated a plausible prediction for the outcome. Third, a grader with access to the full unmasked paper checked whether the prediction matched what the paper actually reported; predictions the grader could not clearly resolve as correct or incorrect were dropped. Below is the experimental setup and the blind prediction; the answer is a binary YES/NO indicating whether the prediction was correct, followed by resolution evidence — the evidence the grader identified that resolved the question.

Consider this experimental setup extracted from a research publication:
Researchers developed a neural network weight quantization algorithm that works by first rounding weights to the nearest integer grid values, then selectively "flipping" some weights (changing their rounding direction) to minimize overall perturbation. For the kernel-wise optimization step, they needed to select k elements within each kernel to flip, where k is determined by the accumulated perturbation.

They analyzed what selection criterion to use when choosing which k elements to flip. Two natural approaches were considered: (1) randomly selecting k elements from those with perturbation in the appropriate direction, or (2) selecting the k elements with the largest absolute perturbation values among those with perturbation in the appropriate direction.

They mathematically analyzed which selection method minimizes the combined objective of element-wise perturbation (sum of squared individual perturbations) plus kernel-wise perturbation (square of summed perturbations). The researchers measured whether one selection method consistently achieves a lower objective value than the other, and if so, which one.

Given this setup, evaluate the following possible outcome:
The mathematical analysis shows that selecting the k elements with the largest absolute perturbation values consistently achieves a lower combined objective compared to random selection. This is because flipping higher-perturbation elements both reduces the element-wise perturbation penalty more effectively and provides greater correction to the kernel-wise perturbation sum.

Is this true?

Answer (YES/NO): NO